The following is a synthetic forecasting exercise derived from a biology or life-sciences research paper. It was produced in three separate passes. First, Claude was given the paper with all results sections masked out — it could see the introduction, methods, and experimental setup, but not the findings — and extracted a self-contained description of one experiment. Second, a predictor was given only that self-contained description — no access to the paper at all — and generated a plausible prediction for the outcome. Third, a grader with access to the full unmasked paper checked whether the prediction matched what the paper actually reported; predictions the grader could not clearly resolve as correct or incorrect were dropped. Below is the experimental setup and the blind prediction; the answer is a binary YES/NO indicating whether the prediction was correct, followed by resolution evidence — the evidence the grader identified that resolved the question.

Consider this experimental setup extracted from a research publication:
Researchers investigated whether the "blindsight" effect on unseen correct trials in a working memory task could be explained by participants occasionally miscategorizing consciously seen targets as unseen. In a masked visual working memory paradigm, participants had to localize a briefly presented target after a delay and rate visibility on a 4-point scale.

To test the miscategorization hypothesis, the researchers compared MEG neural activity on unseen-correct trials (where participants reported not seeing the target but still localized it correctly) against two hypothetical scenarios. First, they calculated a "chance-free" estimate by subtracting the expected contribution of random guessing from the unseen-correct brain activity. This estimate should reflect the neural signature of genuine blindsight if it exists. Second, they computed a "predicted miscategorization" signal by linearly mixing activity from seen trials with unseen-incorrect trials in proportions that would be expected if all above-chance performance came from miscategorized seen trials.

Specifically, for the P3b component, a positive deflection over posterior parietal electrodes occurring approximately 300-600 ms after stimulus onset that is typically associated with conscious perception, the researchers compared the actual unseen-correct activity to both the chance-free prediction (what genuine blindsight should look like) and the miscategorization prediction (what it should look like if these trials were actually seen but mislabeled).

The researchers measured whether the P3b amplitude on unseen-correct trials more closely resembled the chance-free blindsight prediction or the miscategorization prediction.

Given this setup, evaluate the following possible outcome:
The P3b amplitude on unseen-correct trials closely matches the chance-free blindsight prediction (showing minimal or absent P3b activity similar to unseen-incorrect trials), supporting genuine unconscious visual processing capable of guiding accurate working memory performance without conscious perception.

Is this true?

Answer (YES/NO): YES